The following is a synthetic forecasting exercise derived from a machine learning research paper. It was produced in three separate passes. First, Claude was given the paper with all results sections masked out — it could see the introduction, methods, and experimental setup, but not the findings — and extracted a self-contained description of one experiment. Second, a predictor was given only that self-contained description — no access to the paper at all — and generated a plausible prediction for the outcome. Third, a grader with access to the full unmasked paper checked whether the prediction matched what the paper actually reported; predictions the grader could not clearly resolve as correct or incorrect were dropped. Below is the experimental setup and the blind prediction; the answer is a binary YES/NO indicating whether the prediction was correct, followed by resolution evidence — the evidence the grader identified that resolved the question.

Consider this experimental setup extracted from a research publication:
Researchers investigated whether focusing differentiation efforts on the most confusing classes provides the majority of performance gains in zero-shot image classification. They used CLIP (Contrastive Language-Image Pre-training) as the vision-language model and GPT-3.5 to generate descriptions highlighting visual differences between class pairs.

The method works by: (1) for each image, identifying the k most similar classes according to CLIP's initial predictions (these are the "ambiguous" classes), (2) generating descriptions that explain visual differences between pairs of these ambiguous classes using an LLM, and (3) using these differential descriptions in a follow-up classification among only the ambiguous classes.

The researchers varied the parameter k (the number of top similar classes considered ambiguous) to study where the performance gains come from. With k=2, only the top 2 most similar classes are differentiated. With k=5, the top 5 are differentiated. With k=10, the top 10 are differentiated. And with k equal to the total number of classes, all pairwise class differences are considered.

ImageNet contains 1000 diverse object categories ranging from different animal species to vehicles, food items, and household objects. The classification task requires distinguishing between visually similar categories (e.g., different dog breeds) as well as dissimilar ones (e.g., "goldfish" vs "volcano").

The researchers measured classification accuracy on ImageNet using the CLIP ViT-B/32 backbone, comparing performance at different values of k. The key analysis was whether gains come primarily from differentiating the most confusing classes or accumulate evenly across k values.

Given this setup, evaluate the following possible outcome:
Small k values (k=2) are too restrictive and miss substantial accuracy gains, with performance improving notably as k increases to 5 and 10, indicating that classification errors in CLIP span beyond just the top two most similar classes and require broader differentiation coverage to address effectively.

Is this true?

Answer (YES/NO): NO